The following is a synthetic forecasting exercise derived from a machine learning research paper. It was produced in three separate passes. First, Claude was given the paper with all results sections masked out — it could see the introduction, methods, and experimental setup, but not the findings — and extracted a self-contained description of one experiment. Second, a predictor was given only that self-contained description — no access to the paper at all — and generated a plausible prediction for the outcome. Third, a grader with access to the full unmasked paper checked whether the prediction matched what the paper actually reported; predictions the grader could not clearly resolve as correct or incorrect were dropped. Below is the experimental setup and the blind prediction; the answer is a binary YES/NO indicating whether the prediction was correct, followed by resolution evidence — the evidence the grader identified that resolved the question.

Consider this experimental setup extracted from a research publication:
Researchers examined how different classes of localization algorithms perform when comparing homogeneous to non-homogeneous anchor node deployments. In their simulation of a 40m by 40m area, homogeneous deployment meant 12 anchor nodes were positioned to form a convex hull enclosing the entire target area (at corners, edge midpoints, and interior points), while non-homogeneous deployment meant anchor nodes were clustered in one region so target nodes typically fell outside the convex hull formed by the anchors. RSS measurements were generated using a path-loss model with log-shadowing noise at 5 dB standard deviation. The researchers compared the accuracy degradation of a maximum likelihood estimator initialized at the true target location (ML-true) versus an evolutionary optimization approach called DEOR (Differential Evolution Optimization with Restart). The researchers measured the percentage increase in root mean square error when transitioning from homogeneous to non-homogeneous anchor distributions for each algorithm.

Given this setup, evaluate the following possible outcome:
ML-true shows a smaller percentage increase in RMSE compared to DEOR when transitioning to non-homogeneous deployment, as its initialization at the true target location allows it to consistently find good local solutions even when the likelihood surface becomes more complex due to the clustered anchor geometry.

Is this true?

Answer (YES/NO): NO